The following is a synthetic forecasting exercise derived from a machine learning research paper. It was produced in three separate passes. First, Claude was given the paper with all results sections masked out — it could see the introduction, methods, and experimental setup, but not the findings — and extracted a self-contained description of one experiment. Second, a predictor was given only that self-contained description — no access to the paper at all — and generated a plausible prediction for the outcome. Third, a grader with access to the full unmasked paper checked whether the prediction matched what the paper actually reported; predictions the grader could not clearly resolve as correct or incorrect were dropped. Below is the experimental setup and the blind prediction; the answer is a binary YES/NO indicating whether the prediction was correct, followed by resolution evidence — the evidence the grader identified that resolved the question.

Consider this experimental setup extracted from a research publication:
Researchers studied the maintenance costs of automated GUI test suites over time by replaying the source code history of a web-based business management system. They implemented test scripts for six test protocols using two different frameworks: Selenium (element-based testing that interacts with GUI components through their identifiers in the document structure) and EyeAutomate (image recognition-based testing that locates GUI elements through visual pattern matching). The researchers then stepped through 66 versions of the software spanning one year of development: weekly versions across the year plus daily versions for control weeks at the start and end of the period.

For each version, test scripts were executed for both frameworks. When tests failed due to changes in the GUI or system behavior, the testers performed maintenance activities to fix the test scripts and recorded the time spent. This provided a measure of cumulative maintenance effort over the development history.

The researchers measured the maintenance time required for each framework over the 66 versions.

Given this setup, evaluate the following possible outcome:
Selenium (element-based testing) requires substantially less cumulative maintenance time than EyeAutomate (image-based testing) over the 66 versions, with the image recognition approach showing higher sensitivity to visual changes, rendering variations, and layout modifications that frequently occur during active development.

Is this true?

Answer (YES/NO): YES